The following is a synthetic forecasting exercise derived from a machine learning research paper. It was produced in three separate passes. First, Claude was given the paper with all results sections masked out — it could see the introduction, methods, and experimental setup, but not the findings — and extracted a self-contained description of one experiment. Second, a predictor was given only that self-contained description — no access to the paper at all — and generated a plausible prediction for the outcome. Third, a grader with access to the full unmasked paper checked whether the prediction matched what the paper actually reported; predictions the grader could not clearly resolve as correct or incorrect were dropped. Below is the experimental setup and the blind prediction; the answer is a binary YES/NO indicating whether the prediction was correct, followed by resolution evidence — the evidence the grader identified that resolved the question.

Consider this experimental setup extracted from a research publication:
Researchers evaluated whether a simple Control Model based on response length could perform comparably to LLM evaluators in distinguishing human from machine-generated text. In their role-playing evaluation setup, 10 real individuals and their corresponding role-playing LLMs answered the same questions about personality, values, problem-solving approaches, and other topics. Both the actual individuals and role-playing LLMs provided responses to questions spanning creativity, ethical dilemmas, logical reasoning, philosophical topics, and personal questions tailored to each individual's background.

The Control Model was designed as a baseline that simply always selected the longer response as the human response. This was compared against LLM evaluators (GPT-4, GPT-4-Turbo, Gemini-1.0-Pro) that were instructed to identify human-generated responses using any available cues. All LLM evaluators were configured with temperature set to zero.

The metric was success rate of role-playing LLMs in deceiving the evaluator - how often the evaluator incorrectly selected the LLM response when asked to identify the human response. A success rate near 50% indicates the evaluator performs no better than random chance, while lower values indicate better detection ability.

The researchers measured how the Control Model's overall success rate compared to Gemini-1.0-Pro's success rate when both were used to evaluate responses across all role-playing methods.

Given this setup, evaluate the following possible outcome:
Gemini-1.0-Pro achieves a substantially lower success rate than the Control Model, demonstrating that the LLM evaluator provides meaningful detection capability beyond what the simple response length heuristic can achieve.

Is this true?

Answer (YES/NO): NO